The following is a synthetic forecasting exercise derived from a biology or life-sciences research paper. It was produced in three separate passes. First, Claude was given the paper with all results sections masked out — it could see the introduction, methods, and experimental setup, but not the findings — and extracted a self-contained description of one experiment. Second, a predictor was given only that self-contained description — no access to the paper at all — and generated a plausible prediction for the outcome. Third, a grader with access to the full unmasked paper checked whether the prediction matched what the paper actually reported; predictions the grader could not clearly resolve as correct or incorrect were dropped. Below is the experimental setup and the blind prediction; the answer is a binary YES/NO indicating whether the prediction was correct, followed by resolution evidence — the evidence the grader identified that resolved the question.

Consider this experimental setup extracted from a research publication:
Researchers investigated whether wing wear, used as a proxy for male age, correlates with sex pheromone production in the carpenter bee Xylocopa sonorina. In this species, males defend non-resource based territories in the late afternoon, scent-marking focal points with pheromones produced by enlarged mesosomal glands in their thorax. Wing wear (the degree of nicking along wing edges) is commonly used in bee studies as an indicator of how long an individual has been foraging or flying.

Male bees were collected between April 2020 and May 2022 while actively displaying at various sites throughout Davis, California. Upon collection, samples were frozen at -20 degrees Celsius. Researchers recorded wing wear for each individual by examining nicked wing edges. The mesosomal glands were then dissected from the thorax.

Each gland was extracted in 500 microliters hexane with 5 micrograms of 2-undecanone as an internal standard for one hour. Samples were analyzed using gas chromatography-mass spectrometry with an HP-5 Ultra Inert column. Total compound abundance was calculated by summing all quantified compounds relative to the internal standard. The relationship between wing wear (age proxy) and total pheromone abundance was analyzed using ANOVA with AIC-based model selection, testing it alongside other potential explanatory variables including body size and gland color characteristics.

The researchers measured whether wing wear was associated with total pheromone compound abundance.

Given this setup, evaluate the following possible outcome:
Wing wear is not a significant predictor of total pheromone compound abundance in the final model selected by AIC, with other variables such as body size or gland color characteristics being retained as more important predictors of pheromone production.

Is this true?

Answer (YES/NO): YES